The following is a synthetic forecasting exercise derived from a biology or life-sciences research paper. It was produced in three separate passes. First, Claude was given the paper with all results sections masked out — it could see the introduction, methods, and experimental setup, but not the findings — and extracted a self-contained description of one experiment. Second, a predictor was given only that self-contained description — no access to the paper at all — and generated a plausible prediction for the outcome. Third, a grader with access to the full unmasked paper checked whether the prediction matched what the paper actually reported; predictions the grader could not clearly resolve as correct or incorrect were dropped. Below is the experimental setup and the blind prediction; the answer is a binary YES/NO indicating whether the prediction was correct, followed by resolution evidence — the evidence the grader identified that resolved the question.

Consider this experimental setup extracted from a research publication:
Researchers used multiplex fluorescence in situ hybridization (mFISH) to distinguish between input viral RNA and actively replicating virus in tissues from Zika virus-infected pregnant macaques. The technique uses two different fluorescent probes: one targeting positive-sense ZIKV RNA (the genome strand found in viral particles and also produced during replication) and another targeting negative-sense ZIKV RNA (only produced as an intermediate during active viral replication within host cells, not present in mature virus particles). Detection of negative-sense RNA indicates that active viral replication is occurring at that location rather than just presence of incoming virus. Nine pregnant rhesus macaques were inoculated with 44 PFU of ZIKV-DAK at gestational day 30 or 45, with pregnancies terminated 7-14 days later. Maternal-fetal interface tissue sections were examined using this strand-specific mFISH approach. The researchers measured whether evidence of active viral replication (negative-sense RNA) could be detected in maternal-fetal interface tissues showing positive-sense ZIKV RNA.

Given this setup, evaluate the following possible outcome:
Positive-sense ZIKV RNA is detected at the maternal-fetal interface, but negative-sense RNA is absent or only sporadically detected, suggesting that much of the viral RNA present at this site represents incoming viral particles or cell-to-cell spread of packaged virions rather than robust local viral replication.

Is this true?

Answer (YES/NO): NO